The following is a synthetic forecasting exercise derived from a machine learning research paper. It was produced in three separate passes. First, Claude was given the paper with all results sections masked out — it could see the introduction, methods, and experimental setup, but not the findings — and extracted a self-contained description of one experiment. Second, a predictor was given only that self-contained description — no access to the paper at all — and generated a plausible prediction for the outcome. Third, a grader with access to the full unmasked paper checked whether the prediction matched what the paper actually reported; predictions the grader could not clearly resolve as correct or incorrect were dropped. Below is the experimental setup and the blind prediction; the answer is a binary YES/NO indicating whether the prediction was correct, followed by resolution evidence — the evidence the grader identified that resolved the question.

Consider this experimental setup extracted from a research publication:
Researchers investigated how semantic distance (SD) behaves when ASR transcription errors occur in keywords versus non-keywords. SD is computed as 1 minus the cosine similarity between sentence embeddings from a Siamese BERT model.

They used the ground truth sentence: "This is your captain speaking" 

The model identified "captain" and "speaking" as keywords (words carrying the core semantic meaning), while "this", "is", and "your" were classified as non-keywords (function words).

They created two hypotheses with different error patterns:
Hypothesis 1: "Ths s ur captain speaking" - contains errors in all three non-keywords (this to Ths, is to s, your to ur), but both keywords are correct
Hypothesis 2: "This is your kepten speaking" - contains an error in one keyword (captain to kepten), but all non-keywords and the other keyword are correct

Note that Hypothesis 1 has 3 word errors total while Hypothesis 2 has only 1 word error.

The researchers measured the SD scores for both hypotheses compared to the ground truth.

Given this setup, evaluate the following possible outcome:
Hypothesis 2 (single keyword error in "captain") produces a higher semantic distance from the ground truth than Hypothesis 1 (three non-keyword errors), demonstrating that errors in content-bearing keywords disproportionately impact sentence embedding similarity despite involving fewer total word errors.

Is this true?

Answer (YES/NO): YES